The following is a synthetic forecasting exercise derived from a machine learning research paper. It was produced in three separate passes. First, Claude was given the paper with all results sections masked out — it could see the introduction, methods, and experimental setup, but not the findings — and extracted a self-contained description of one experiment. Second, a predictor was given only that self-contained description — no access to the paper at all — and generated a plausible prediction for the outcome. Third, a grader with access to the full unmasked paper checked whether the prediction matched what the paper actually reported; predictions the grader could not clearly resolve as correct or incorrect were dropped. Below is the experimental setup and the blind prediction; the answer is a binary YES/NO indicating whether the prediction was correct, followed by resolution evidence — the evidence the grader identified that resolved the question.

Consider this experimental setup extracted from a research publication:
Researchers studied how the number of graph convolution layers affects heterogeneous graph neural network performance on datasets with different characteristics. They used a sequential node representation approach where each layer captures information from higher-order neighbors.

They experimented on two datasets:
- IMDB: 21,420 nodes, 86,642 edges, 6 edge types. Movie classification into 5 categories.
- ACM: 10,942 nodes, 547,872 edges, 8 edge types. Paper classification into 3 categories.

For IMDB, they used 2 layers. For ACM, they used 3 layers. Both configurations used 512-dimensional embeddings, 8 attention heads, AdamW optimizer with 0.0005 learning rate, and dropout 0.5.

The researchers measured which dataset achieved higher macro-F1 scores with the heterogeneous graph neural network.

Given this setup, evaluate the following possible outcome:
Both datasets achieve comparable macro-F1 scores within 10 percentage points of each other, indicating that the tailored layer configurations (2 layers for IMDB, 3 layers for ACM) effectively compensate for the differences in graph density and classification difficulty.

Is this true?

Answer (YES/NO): NO